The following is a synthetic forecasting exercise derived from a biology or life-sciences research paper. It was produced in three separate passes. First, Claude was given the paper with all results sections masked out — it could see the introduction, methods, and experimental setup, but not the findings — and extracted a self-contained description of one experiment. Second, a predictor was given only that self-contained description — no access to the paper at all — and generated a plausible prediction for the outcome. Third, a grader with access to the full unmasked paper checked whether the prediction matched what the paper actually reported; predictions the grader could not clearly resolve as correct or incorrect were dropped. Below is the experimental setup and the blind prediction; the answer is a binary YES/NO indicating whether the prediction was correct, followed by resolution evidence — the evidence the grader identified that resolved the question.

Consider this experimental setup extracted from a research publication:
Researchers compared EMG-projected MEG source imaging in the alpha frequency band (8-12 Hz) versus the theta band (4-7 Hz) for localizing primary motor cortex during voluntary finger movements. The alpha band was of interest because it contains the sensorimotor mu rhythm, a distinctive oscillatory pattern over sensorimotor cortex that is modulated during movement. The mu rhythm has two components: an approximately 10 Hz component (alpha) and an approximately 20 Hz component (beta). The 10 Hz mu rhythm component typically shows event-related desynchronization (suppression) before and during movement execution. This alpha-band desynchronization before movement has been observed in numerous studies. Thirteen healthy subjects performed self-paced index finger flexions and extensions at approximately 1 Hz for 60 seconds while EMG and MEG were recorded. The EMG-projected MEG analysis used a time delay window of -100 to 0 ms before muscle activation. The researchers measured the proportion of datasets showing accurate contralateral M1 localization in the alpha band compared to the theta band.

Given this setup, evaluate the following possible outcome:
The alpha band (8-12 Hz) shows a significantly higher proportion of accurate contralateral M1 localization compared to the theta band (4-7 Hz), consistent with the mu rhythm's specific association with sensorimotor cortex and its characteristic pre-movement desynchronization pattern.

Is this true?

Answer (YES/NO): NO